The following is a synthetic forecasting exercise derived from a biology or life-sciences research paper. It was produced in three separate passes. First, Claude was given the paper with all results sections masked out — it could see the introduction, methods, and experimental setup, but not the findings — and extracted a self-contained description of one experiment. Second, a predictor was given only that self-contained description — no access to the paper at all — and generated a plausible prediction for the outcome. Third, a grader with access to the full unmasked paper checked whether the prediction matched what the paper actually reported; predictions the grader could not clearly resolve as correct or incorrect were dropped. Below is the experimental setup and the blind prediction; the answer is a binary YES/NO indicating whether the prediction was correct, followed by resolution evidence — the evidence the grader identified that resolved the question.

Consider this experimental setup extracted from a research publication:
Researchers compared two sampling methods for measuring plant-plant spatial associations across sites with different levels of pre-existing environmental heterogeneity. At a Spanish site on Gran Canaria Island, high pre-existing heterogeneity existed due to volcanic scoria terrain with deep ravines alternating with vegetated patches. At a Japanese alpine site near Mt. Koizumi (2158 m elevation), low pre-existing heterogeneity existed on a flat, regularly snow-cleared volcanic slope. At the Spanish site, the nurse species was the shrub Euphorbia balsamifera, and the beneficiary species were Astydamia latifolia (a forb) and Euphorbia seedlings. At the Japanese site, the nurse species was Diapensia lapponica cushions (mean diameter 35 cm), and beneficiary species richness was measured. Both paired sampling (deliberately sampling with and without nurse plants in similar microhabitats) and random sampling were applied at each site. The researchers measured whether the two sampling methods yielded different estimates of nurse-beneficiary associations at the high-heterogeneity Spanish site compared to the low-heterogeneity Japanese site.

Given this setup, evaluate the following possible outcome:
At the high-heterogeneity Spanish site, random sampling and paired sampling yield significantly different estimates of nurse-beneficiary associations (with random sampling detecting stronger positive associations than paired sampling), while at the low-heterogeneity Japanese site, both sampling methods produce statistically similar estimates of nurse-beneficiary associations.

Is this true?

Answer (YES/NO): NO